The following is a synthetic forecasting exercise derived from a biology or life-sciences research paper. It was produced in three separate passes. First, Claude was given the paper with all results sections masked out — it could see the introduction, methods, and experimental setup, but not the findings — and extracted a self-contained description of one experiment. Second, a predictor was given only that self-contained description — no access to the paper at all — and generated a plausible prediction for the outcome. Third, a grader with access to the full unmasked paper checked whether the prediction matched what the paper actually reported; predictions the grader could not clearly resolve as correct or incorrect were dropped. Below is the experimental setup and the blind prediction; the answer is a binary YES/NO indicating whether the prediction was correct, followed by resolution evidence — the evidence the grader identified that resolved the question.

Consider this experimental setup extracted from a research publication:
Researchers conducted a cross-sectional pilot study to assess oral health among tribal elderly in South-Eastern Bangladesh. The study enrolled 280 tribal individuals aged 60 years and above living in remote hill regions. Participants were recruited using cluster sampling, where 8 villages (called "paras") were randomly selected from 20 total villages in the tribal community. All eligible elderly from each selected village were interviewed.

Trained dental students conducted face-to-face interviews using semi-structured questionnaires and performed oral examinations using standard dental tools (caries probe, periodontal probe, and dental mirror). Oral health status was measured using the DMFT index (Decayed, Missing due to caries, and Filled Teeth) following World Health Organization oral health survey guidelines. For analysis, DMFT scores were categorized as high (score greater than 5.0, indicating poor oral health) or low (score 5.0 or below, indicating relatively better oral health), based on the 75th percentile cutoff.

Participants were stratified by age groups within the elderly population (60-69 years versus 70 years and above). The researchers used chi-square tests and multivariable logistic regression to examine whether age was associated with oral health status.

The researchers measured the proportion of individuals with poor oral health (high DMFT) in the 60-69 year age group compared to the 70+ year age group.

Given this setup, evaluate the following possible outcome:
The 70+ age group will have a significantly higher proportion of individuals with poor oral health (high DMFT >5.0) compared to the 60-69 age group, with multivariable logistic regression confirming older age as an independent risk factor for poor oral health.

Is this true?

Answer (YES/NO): YES